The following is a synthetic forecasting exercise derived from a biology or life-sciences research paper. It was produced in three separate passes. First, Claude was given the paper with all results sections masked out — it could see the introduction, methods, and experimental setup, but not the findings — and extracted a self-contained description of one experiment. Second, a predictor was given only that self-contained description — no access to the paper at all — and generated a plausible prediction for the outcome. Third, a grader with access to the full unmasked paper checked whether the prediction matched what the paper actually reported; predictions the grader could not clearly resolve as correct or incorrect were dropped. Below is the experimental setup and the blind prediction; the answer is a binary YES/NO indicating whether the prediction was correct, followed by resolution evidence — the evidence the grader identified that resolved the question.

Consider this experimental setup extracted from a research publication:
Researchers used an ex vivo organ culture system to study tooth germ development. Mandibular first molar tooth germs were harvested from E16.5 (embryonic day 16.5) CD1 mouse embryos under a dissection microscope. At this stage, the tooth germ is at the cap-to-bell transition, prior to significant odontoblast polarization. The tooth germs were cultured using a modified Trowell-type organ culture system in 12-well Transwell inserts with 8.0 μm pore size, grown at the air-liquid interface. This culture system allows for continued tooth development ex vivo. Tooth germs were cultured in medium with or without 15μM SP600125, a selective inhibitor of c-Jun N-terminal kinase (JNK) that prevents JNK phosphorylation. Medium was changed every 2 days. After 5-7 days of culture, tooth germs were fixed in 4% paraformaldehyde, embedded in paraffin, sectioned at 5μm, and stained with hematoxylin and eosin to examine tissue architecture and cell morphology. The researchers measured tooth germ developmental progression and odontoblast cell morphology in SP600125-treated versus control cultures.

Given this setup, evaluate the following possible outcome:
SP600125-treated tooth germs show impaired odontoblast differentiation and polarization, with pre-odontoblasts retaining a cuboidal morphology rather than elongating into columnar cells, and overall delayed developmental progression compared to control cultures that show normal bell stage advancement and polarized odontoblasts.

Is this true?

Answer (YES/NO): YES